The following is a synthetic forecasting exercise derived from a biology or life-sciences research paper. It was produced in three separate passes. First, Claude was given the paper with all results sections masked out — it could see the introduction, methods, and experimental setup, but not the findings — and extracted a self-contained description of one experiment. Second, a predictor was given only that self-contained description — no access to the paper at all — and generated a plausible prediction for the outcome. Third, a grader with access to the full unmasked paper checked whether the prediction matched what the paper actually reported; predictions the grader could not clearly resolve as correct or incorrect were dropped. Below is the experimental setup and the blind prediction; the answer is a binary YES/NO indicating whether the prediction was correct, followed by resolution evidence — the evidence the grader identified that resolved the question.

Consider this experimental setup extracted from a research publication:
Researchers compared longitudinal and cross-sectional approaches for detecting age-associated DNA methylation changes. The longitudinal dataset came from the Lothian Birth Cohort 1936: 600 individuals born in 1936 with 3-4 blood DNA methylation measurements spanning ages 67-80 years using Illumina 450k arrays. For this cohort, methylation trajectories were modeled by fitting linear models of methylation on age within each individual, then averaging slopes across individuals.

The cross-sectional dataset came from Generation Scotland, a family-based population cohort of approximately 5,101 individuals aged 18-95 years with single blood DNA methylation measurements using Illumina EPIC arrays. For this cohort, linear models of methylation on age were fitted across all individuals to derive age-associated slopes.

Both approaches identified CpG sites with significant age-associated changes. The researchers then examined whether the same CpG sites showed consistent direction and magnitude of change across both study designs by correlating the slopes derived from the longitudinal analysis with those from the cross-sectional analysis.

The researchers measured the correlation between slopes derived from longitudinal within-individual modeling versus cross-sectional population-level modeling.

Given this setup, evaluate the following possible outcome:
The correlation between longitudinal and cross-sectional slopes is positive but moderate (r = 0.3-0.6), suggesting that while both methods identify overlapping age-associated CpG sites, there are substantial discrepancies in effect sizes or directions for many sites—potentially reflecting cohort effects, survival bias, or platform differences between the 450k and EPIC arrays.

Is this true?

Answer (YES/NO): NO